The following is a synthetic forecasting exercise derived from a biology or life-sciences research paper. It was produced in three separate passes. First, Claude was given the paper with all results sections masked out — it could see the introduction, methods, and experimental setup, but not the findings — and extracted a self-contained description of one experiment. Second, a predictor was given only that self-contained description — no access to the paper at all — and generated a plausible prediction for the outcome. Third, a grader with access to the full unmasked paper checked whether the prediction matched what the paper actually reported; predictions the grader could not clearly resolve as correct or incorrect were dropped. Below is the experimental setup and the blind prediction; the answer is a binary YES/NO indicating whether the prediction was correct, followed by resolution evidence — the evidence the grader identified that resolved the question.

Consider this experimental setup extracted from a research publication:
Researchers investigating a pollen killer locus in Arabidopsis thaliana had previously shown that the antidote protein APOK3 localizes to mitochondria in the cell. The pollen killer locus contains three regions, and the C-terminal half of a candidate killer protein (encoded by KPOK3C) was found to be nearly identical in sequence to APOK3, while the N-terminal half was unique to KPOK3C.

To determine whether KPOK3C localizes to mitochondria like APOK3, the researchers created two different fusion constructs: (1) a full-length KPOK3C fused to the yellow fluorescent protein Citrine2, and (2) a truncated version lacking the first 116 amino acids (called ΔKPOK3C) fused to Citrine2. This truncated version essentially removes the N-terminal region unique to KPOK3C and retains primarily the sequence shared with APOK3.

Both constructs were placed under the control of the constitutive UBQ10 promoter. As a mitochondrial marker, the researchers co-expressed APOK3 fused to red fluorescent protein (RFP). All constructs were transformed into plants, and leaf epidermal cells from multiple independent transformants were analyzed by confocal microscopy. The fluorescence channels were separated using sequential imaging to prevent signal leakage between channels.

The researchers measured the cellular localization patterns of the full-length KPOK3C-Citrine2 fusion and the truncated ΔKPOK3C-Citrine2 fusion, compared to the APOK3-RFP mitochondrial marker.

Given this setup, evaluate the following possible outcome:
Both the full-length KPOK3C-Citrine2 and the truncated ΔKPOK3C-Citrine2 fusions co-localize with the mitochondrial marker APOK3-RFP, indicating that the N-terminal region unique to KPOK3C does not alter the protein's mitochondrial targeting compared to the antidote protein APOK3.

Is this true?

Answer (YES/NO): NO